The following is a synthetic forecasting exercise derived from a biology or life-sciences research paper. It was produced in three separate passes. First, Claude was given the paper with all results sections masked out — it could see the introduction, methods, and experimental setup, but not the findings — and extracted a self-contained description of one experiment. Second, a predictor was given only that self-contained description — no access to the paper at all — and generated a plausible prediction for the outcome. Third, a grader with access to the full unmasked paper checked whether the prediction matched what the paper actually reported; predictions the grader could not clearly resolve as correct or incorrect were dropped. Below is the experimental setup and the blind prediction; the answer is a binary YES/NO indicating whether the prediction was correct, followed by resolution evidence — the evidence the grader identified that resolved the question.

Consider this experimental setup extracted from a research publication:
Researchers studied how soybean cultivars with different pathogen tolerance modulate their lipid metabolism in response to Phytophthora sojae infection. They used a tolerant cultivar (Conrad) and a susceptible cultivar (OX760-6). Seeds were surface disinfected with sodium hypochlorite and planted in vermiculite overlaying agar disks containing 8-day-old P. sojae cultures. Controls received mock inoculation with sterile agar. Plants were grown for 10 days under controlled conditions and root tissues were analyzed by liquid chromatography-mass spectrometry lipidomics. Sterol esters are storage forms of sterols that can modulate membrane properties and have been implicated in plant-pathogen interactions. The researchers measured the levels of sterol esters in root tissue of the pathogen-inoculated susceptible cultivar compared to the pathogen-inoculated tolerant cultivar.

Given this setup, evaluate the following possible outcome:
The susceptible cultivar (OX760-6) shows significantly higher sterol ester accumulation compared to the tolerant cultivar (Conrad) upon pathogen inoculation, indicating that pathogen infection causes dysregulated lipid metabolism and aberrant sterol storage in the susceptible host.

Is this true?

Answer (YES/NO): YES